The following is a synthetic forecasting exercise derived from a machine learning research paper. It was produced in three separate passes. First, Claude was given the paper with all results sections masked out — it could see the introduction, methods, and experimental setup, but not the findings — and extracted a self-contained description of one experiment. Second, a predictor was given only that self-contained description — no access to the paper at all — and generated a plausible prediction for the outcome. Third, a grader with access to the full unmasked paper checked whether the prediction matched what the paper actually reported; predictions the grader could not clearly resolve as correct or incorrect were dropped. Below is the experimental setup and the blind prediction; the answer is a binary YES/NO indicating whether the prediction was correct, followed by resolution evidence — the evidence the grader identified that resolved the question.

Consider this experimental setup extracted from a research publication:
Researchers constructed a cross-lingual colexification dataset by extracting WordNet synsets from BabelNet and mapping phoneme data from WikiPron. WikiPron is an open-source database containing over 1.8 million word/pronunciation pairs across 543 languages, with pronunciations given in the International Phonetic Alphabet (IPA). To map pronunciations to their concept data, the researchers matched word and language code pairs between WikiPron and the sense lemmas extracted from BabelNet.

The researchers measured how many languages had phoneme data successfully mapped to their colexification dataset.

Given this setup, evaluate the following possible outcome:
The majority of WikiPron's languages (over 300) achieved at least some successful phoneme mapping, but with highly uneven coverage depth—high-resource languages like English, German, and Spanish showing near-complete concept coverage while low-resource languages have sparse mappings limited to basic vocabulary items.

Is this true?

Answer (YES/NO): NO